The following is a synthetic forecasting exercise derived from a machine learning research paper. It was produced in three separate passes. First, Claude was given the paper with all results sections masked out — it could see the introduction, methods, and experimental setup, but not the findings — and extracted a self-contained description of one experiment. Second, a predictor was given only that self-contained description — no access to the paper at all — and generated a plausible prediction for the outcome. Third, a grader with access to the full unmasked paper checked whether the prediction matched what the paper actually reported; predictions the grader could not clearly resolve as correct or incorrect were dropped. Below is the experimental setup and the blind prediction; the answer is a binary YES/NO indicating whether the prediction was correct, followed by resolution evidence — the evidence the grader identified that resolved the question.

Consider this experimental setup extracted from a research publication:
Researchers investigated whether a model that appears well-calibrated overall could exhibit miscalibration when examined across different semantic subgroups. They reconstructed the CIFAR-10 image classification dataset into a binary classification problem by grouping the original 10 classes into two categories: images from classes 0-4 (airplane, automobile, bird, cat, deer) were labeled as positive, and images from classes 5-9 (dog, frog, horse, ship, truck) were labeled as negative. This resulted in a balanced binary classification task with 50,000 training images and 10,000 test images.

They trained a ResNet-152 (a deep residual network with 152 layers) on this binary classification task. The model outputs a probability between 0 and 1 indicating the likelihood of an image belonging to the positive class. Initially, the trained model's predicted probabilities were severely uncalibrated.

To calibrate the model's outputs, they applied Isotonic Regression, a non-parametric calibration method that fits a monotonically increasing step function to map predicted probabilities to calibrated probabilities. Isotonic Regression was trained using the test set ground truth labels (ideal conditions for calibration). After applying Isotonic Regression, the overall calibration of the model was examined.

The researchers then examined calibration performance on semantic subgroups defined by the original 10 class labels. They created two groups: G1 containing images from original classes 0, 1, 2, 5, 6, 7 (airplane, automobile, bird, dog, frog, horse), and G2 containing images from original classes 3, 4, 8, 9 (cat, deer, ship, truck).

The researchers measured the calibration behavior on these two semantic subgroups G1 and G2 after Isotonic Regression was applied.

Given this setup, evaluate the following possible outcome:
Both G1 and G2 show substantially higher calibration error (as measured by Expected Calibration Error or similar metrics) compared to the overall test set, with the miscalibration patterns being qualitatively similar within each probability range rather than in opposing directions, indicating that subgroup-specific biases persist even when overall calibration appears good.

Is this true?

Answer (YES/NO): NO